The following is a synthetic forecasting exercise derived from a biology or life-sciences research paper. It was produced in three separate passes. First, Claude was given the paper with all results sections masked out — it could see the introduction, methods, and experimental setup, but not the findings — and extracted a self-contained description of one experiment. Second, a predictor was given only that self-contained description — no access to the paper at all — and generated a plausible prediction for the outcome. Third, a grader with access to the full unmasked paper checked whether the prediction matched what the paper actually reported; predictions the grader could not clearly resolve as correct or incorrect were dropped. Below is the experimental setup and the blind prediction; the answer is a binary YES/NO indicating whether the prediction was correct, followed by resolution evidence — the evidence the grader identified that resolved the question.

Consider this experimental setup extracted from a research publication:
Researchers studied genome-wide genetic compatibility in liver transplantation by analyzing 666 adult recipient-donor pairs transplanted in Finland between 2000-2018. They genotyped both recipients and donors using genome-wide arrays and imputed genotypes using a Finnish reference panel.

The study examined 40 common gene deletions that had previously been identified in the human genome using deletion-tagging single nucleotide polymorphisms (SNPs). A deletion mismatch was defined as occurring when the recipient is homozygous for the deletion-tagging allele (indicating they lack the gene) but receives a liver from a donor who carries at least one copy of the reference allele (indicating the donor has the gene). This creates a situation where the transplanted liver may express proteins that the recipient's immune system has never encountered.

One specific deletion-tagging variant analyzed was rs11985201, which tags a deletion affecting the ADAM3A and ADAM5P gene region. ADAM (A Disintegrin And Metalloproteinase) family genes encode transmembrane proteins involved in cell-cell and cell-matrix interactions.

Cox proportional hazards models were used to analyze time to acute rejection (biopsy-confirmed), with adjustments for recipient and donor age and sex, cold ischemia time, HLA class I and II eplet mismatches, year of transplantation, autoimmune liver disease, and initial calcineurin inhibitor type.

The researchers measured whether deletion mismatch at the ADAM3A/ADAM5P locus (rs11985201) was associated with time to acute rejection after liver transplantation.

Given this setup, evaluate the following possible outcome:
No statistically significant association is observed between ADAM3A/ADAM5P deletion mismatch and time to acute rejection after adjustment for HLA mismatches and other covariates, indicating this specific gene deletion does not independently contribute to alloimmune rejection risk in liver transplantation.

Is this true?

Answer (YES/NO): NO